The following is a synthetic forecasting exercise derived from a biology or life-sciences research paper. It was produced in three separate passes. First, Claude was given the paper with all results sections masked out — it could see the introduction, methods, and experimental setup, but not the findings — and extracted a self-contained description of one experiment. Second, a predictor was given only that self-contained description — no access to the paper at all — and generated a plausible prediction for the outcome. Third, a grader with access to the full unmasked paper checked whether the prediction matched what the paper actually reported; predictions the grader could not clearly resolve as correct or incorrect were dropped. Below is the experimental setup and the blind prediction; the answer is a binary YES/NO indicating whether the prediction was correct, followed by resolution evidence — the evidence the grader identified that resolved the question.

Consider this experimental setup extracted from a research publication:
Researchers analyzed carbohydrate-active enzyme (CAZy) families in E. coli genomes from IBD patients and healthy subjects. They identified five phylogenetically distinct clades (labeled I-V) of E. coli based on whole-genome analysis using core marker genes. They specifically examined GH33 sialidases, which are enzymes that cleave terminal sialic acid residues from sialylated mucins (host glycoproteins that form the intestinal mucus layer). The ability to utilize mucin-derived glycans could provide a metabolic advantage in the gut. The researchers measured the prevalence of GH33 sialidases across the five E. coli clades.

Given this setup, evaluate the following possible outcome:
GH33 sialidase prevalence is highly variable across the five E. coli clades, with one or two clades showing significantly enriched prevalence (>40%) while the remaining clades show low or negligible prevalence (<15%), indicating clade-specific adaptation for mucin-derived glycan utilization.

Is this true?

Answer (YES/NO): YES